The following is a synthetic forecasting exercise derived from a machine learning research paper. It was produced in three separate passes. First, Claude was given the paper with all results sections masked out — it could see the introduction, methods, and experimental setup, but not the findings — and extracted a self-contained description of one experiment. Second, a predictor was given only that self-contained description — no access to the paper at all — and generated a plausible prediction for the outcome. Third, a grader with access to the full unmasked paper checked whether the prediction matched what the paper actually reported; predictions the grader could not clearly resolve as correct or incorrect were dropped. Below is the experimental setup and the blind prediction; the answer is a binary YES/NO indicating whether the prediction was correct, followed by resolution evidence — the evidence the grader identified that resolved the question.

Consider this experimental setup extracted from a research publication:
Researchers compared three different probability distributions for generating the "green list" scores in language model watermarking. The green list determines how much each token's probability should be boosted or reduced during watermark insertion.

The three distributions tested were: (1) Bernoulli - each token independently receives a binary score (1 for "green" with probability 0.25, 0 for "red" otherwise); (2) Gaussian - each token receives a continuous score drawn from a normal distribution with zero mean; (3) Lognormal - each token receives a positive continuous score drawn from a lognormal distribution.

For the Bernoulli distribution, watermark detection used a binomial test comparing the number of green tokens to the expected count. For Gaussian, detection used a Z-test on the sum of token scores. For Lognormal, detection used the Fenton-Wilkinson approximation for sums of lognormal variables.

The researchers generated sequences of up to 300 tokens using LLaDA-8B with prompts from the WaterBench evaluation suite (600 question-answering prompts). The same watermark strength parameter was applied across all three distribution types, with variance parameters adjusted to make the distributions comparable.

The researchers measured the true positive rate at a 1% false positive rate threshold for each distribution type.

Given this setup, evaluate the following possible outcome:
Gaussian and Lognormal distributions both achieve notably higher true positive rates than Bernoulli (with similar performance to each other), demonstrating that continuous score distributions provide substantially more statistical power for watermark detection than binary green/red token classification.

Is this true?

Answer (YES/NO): NO